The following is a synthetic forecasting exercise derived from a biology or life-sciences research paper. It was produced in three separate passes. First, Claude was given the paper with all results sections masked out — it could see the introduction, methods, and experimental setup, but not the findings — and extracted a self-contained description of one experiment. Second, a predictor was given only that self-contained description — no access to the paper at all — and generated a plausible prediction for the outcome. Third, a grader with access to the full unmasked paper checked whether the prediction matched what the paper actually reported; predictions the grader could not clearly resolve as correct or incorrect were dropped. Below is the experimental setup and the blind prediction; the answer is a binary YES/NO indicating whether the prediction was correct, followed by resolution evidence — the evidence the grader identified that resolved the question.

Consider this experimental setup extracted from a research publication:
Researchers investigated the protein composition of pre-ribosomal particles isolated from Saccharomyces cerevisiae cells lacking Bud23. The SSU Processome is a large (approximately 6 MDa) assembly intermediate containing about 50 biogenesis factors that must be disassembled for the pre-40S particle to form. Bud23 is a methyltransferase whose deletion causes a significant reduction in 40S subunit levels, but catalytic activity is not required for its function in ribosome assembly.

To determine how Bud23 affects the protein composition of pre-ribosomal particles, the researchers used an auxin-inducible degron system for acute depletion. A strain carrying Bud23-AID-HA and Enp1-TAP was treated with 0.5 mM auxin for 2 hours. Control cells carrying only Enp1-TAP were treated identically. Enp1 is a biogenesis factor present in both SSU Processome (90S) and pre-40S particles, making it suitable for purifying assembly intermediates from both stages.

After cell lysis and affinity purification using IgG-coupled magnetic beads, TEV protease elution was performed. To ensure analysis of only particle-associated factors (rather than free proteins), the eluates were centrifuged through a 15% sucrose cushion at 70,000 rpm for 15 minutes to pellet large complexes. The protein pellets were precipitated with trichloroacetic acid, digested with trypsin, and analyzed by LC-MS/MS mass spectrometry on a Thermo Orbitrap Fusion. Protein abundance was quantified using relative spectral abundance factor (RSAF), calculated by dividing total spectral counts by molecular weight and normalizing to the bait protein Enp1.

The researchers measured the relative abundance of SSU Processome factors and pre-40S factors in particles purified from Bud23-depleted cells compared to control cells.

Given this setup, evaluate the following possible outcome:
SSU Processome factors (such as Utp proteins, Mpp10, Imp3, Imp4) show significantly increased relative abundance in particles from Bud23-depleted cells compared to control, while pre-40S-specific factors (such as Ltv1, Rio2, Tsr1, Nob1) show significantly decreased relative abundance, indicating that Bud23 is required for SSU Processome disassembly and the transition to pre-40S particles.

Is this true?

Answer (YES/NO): NO